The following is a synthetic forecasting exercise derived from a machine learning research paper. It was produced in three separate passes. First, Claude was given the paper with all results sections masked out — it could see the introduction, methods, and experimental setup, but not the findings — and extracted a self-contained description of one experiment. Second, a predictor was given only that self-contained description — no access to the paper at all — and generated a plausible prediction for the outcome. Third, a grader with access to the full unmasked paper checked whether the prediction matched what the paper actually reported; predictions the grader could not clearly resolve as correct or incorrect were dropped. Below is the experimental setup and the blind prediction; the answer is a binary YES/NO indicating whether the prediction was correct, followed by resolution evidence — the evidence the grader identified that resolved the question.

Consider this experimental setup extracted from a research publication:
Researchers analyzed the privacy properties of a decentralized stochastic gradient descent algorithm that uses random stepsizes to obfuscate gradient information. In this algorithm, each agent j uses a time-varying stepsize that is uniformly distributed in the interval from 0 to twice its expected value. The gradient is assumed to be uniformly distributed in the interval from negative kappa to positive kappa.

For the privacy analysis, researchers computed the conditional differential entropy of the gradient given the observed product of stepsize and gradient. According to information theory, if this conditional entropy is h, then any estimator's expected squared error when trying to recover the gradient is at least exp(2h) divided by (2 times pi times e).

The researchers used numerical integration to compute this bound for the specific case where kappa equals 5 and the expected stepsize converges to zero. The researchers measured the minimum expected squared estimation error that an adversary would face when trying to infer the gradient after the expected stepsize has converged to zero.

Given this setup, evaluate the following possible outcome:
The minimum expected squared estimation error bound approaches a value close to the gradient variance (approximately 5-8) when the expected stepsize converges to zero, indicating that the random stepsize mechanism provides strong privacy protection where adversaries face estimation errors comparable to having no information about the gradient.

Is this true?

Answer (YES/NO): NO